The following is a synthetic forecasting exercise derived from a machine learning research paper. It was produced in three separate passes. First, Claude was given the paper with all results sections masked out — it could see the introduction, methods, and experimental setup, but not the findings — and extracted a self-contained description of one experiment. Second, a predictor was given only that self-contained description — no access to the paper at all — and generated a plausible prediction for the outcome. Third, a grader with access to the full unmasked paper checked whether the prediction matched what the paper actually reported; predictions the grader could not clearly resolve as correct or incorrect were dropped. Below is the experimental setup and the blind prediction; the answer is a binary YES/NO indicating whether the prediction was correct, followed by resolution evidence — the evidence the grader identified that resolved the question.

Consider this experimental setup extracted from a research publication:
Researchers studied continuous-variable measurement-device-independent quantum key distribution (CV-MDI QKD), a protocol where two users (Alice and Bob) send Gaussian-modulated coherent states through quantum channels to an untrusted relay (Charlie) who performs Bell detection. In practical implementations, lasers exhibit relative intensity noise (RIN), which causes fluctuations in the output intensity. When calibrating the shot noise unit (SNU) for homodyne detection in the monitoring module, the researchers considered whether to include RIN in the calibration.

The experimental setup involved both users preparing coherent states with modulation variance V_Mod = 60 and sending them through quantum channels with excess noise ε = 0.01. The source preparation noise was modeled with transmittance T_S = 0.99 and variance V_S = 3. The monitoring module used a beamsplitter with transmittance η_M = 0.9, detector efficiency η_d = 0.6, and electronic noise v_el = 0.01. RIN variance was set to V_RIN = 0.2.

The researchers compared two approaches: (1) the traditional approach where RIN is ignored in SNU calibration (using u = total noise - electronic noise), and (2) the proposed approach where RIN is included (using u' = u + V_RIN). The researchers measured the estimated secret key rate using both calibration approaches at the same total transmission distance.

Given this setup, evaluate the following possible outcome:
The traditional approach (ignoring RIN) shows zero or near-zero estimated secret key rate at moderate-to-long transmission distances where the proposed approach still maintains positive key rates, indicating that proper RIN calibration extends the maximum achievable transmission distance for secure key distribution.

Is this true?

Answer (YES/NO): NO